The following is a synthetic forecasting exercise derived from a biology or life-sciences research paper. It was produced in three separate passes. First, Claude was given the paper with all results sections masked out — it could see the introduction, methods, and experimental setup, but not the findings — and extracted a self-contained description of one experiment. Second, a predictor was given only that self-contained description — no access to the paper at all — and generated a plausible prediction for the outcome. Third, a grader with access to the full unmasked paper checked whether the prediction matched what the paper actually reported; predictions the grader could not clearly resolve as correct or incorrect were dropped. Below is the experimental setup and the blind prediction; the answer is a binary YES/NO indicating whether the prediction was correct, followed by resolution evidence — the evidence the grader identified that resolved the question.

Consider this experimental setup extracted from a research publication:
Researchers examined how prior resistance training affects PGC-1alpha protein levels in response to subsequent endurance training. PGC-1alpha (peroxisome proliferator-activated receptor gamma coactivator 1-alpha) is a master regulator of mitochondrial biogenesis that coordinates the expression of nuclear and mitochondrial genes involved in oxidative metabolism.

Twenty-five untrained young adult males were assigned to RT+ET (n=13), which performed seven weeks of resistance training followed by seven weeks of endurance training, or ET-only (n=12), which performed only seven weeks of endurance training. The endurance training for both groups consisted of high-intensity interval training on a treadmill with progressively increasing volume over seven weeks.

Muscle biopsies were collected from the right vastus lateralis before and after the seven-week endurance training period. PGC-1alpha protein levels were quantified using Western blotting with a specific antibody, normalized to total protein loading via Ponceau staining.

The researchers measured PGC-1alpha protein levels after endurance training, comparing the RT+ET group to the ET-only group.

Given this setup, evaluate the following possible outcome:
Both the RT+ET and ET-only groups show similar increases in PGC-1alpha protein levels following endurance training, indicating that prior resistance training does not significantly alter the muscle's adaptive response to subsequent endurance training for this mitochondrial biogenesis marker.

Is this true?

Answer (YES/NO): NO